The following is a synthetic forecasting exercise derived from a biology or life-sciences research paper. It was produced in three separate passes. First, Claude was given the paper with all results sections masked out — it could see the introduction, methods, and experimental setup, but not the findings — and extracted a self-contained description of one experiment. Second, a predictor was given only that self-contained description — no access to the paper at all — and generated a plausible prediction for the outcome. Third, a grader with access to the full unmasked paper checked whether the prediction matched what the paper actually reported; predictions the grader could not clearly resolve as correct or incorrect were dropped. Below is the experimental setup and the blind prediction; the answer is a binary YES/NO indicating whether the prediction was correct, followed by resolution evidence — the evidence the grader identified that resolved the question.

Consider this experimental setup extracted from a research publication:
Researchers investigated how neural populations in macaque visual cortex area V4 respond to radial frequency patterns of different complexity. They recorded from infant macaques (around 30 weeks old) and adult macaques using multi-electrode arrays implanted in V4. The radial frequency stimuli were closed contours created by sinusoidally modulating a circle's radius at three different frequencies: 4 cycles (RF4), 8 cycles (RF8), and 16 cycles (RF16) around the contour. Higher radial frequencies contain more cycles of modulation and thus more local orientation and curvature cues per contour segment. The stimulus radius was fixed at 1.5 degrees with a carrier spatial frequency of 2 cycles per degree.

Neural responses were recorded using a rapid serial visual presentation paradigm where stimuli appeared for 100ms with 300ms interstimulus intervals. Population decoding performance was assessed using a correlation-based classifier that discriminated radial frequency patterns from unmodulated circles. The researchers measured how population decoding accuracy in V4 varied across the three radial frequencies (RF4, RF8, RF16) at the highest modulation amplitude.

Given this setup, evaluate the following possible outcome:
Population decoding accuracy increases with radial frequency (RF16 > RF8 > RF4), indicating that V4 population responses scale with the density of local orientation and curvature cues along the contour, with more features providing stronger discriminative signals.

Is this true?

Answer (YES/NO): YES